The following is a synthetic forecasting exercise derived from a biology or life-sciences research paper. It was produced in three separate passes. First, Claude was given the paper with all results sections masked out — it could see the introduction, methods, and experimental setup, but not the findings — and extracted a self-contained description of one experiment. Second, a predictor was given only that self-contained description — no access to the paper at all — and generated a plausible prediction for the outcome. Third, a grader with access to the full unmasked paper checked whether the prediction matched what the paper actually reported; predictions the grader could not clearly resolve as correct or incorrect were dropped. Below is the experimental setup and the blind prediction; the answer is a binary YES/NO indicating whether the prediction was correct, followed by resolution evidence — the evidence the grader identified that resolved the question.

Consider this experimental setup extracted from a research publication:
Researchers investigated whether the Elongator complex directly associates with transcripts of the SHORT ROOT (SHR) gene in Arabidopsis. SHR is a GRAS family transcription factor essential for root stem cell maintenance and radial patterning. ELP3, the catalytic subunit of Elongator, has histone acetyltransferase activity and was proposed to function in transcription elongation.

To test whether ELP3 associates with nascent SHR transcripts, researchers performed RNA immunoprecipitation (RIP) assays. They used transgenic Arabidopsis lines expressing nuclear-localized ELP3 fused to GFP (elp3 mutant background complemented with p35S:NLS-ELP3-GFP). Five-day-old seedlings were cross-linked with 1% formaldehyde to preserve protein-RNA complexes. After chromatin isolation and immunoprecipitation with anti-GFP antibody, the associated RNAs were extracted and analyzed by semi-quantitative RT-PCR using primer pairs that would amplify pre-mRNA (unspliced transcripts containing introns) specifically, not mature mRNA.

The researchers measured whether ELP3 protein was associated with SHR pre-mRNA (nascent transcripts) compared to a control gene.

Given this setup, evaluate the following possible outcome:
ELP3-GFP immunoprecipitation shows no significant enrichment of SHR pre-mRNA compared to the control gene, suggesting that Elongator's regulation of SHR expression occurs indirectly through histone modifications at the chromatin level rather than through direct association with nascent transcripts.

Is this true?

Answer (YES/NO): NO